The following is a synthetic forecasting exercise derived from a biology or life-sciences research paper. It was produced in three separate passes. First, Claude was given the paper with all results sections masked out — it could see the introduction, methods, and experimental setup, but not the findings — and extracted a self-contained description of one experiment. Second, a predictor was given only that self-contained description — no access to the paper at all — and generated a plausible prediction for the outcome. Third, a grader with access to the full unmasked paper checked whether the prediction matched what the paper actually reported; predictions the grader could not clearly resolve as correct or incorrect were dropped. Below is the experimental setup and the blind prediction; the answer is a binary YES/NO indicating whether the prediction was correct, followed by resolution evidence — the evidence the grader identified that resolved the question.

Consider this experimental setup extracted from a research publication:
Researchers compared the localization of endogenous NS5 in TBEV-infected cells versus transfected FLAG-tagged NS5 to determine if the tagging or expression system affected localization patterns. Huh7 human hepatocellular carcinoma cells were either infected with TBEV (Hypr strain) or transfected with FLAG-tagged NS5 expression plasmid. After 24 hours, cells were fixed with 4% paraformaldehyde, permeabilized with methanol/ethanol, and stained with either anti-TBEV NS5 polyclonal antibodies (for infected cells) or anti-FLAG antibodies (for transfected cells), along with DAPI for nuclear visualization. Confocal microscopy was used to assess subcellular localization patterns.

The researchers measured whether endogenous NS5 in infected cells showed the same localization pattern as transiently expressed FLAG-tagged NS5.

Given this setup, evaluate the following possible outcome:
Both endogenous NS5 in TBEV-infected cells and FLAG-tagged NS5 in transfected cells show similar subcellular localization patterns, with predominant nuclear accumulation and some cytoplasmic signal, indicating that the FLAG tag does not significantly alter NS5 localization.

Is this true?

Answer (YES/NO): NO